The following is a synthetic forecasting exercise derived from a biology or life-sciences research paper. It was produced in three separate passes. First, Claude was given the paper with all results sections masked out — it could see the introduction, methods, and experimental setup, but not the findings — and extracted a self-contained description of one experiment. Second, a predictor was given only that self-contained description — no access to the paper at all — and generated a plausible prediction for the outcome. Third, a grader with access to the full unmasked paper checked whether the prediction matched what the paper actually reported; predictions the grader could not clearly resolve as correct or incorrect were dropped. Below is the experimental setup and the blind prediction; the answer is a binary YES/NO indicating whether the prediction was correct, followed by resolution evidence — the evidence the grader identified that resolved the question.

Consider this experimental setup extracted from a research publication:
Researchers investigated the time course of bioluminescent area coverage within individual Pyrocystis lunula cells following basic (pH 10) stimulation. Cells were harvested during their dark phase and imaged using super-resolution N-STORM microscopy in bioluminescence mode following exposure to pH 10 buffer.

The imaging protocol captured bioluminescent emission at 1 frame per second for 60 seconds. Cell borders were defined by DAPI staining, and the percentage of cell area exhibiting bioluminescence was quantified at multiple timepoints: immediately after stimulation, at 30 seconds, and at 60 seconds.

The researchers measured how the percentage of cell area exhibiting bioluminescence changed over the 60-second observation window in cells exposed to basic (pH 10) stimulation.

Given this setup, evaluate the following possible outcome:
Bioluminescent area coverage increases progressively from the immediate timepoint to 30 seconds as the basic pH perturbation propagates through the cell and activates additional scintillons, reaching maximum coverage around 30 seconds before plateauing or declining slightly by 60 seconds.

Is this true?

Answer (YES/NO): NO